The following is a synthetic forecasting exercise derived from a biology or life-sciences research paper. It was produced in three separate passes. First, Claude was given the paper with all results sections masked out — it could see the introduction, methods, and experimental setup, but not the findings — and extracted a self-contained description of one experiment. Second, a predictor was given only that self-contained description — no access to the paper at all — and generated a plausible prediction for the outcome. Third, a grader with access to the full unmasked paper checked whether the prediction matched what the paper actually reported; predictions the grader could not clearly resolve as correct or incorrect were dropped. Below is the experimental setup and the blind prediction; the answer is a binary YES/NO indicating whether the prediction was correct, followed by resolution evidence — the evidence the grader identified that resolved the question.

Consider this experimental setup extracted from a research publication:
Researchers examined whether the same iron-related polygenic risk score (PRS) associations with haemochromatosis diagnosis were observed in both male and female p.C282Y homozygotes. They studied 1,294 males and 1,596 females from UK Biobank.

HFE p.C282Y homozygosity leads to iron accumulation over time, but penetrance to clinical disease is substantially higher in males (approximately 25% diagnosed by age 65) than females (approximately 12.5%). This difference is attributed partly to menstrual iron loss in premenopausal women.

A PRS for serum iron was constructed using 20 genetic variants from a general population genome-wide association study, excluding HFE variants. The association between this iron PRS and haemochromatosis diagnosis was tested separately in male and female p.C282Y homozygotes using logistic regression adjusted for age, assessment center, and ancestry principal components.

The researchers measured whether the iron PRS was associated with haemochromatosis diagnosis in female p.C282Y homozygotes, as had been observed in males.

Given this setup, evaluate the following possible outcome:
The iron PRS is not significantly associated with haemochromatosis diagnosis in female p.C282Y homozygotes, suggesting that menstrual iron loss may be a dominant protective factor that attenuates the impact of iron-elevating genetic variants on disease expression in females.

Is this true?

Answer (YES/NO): NO